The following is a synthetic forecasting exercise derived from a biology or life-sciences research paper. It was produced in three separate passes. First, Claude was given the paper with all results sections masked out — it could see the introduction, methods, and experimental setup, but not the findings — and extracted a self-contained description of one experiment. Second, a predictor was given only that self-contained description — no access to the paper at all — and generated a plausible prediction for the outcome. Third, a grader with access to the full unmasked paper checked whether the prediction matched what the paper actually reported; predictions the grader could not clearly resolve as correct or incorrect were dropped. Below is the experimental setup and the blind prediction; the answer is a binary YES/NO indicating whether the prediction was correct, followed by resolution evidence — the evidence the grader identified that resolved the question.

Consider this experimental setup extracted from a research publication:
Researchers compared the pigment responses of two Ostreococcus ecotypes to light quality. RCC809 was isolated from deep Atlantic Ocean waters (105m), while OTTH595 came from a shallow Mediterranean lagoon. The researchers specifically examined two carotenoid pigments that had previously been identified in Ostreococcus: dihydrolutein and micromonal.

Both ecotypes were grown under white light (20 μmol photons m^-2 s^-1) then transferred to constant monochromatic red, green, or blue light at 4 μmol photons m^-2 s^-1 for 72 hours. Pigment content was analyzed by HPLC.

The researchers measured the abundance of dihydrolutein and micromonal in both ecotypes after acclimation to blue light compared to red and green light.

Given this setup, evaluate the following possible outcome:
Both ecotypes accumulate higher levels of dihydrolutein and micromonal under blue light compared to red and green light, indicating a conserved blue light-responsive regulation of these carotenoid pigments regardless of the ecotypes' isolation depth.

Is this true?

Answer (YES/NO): NO